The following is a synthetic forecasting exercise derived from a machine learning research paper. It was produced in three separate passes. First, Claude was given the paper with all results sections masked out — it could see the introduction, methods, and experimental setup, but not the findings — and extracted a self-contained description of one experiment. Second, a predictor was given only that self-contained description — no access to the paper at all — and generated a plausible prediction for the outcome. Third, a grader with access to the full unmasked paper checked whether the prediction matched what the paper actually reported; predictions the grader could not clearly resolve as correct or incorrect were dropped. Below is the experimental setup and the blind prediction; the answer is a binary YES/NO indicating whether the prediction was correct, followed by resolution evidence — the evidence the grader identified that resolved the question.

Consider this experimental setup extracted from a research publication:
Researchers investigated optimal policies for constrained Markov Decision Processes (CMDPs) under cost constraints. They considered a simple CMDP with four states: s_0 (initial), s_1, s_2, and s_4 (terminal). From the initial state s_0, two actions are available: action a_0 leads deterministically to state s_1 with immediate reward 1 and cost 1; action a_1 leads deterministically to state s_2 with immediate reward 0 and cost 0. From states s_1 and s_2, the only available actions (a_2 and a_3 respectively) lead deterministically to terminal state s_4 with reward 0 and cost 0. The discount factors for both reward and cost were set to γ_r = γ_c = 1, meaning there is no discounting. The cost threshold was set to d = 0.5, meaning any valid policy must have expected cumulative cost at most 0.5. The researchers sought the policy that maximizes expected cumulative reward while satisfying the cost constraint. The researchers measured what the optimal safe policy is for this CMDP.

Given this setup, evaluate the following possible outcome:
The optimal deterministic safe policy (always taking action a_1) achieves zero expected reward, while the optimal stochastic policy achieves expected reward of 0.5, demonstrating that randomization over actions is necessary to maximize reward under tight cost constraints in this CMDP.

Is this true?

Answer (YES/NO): YES